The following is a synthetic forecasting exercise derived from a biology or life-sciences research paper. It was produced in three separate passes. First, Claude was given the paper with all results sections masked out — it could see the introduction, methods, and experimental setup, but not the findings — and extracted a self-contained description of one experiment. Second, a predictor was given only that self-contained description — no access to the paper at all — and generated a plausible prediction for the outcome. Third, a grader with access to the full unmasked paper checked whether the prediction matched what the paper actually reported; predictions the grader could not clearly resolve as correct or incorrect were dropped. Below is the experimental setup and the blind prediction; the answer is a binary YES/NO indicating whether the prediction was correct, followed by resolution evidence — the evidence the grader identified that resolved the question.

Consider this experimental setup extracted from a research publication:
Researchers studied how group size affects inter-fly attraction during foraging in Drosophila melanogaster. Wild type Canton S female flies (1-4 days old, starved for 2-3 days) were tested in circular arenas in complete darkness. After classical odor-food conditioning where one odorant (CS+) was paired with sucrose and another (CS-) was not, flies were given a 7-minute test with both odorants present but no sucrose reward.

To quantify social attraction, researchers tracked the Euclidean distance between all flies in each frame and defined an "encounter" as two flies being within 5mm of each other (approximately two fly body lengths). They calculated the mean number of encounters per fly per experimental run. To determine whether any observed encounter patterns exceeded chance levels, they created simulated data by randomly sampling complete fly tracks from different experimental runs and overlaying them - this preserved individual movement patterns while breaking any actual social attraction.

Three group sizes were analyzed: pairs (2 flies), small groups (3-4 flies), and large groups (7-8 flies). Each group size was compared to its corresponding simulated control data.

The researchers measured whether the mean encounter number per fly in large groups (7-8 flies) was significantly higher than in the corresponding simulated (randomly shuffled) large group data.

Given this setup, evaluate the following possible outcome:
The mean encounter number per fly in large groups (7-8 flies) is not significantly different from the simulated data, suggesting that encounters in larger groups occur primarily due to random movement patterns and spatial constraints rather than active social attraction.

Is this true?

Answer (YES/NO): NO